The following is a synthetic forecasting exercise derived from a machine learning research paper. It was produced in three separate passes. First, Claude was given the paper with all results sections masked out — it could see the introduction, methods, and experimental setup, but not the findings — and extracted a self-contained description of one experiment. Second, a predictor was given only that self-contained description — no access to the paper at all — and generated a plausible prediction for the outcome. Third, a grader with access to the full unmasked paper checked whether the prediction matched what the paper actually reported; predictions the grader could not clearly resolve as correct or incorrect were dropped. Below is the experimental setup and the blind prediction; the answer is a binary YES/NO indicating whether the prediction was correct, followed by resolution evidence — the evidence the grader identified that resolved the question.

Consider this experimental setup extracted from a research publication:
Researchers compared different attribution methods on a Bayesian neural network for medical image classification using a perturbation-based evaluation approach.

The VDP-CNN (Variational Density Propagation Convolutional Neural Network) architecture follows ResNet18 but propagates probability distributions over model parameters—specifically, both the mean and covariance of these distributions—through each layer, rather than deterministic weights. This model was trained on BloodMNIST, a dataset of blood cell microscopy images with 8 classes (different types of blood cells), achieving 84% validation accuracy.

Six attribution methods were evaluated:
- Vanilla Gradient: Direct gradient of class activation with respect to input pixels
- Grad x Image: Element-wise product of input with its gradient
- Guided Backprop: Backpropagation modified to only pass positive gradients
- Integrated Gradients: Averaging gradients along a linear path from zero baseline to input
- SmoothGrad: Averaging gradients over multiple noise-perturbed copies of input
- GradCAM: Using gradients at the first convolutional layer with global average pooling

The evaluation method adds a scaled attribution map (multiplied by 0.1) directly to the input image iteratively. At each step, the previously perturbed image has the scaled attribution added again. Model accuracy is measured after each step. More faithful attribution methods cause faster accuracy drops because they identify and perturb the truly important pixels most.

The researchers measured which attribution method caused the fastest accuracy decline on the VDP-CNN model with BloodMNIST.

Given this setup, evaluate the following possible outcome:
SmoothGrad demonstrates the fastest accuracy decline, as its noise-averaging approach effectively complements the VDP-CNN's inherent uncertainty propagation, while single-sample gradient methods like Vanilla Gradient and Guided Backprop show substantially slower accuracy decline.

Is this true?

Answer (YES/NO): NO